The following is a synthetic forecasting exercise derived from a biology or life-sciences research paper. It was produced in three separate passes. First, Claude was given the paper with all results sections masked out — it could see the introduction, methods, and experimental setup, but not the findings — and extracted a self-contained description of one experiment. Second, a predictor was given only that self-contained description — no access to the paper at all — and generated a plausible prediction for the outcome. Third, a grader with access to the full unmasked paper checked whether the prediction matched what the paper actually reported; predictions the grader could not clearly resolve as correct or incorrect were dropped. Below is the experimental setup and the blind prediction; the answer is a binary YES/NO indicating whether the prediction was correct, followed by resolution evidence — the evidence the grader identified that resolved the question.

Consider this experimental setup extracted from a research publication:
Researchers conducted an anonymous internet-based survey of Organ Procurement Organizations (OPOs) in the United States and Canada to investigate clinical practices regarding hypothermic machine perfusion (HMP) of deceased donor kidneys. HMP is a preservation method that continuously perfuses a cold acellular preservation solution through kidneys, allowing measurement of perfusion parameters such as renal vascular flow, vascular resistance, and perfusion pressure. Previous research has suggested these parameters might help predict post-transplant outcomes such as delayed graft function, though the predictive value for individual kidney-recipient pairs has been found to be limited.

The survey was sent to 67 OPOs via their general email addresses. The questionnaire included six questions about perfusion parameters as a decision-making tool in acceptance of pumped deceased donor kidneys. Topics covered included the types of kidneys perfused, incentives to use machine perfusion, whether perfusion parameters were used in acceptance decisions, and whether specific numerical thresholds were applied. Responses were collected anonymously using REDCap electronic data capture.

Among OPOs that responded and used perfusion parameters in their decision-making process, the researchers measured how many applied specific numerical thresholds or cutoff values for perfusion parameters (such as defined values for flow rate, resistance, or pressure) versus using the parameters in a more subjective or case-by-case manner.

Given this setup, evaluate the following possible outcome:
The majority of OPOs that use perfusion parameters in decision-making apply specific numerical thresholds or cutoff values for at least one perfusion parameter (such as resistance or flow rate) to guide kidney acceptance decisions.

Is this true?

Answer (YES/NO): NO